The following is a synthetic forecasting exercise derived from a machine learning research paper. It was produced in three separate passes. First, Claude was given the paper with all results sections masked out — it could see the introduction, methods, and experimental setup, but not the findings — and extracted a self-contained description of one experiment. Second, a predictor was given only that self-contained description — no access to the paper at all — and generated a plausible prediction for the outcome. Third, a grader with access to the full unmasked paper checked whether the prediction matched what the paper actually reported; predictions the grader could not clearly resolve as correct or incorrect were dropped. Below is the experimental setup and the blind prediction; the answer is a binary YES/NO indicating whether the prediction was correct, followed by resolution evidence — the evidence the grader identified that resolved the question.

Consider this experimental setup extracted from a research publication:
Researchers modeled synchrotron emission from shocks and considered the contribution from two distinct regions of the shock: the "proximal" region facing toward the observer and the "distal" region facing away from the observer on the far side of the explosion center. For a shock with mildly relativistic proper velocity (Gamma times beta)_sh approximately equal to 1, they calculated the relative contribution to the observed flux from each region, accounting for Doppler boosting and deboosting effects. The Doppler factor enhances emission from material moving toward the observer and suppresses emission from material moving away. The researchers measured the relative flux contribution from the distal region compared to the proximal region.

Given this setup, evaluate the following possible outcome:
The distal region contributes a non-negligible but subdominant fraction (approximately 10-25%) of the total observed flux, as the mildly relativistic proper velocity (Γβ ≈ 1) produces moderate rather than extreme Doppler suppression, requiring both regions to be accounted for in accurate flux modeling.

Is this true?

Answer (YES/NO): NO